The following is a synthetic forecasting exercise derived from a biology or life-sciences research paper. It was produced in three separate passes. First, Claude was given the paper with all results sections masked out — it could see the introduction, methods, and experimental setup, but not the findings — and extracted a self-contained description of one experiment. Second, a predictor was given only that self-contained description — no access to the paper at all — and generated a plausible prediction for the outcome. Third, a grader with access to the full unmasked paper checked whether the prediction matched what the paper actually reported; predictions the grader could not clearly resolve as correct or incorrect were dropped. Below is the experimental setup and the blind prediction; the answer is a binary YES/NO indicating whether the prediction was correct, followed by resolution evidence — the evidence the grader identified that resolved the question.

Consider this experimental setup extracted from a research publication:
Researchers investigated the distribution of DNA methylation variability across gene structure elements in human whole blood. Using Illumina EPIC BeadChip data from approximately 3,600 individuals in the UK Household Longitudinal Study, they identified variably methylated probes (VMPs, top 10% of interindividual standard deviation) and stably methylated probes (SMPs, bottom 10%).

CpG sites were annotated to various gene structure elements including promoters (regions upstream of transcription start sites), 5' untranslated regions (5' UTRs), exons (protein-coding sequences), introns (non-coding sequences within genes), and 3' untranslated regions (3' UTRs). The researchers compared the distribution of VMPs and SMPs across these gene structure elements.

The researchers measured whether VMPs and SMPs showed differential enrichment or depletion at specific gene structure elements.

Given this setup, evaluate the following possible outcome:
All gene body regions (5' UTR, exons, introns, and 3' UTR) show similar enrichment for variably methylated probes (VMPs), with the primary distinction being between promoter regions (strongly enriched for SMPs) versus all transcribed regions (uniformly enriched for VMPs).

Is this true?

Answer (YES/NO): NO